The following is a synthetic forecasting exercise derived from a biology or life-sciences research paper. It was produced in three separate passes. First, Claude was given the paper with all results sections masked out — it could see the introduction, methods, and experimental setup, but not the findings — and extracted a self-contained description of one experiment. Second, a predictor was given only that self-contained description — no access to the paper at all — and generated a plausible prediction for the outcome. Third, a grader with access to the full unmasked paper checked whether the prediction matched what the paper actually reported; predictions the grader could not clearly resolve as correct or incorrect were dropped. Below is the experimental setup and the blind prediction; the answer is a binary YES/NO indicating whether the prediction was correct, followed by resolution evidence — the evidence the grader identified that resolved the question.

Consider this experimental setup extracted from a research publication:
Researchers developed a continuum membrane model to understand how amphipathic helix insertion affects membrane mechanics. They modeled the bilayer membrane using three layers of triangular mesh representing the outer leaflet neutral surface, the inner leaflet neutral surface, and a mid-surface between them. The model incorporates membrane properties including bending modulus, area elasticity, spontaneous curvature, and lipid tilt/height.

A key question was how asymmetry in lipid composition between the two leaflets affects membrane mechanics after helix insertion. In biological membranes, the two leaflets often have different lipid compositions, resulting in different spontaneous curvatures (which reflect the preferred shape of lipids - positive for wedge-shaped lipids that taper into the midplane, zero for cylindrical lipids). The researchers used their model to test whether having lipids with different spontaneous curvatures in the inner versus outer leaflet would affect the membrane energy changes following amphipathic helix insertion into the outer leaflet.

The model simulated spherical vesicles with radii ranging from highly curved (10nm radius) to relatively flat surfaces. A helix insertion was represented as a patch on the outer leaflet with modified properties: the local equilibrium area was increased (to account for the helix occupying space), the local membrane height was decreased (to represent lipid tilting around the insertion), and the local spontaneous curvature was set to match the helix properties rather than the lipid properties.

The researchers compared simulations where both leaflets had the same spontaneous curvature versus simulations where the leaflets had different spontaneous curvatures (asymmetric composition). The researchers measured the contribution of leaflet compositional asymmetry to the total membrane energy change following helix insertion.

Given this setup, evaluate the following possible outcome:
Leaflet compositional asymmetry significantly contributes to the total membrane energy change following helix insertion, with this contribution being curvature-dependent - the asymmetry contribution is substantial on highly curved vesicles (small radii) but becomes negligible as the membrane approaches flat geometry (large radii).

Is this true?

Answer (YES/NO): NO